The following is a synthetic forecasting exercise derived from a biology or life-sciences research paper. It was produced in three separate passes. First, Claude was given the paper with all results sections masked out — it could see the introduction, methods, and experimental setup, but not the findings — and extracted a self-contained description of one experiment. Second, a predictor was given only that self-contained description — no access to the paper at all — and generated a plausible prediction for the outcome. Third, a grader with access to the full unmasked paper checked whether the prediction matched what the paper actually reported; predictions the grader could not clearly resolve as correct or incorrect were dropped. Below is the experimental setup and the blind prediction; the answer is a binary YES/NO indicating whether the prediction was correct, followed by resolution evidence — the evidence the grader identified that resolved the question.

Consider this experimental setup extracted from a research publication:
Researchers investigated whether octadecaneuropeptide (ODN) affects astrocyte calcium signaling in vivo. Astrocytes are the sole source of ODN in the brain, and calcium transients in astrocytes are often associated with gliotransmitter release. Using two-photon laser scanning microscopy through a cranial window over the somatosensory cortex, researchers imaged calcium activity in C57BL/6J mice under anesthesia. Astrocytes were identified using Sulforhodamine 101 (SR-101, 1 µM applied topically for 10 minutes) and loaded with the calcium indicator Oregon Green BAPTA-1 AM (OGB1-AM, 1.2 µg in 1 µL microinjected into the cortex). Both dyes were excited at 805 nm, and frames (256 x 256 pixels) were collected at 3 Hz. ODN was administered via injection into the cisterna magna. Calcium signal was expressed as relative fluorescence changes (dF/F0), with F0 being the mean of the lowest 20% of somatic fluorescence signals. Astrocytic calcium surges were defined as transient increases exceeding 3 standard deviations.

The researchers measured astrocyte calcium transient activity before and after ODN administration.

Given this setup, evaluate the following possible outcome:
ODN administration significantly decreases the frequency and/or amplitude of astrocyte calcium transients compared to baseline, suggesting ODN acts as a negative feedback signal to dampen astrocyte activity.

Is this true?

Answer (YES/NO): NO